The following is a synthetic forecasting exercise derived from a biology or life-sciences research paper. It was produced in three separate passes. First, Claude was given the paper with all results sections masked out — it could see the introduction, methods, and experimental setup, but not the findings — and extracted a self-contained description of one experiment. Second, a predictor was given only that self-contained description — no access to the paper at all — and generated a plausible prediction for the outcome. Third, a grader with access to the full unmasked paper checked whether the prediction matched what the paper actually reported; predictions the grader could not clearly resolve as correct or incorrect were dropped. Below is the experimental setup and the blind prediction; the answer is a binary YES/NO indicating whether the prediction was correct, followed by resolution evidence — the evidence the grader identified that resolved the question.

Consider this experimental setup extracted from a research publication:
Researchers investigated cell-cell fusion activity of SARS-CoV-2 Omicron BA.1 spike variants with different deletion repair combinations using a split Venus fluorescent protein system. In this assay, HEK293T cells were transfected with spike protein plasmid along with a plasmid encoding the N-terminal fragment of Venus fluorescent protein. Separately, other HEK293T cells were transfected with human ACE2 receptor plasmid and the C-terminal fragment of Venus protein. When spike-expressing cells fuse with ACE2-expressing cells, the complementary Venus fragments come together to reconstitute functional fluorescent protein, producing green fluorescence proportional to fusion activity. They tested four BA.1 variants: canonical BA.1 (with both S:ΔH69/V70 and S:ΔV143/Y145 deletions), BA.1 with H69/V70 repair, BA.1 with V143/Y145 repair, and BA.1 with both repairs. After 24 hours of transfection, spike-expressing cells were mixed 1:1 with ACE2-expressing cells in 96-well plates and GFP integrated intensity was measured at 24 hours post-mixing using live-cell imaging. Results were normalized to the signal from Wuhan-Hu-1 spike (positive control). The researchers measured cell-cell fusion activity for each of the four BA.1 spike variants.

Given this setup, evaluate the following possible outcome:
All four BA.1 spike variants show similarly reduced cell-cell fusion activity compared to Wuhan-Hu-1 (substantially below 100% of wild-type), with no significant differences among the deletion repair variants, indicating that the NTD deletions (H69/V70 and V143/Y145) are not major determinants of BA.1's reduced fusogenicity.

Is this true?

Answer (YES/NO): NO